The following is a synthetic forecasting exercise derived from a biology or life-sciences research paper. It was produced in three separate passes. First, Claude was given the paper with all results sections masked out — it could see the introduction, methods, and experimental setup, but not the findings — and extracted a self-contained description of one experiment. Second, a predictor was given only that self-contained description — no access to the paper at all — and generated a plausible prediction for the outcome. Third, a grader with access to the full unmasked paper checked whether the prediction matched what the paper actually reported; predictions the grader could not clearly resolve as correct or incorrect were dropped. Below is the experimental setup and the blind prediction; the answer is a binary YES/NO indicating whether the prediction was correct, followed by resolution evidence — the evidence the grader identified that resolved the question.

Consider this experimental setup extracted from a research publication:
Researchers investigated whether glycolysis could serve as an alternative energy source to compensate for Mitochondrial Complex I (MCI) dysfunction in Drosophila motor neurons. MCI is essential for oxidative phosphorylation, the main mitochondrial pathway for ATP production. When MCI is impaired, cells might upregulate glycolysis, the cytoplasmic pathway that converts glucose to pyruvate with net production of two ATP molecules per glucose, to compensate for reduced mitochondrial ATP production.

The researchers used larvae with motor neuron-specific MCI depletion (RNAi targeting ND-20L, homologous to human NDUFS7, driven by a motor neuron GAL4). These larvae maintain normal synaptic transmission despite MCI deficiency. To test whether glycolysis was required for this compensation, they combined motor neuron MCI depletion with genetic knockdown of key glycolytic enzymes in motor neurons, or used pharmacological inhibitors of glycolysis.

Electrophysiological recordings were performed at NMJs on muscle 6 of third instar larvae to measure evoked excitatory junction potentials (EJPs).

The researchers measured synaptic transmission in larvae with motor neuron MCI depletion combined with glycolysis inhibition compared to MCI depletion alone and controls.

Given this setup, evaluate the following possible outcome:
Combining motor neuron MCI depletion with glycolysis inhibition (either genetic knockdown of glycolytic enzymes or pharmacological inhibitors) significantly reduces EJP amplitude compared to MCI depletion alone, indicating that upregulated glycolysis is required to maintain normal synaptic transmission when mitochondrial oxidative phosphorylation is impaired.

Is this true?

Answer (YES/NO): YES